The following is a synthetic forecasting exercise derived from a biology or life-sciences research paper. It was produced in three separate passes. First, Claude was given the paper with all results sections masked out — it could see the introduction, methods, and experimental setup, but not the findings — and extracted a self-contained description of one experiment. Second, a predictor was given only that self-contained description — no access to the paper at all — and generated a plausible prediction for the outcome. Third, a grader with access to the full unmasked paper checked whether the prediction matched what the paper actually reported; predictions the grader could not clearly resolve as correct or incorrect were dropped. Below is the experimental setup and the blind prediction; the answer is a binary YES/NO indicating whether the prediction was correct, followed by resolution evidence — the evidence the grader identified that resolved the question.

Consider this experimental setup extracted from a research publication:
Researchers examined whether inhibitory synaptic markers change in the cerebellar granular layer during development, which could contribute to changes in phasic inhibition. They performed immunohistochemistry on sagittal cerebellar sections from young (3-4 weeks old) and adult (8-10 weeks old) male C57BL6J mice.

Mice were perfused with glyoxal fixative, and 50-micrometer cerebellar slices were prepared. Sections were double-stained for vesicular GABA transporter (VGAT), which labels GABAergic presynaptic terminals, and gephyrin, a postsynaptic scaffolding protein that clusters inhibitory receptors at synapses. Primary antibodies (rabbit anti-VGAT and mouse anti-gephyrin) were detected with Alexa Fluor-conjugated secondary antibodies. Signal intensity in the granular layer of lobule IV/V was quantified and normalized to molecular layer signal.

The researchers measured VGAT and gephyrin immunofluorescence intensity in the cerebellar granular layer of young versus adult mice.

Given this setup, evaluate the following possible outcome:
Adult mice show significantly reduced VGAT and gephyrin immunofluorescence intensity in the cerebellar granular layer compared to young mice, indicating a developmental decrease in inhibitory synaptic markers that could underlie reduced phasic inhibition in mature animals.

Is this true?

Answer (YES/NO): NO